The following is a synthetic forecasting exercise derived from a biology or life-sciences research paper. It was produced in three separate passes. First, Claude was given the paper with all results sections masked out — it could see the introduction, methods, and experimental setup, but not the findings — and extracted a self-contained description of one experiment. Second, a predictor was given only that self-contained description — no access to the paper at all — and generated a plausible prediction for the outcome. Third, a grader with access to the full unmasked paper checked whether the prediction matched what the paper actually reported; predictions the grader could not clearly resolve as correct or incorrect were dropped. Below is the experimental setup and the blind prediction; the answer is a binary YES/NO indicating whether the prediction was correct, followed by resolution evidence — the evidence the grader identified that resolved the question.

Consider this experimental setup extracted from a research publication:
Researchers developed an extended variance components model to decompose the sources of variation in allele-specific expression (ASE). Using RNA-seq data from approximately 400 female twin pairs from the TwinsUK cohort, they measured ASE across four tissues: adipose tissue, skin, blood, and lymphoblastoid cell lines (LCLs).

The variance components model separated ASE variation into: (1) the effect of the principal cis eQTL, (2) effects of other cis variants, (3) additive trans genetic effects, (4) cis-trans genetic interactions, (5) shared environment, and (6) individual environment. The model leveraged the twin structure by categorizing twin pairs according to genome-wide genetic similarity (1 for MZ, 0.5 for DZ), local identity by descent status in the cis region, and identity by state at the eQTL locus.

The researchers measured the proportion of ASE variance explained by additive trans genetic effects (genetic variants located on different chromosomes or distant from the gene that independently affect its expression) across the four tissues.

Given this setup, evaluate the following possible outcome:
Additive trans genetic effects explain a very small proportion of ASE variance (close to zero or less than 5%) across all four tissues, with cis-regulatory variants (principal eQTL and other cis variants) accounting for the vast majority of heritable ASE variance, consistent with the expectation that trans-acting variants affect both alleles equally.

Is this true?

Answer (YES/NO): YES